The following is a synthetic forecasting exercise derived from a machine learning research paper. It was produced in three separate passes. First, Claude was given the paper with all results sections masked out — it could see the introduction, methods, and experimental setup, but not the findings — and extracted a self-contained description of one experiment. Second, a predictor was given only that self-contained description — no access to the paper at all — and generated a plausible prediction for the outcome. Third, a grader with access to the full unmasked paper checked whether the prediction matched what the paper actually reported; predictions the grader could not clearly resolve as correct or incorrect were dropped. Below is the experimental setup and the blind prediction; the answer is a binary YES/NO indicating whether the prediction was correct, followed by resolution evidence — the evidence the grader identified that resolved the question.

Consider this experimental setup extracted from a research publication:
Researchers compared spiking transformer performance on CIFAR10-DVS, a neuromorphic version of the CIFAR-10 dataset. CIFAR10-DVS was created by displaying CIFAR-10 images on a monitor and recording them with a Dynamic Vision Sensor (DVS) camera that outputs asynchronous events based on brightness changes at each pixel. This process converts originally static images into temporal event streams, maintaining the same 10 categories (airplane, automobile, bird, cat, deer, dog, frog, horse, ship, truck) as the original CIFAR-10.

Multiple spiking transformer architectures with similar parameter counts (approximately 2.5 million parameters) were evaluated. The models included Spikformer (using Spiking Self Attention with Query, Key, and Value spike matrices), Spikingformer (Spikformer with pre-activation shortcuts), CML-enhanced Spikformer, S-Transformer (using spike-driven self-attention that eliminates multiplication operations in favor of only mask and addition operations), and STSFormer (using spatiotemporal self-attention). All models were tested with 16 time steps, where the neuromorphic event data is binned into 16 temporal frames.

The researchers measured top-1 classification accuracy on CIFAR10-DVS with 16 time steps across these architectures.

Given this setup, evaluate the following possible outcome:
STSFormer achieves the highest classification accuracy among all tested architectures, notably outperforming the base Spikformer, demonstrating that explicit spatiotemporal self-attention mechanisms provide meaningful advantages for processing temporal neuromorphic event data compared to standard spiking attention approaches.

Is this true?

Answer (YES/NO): NO